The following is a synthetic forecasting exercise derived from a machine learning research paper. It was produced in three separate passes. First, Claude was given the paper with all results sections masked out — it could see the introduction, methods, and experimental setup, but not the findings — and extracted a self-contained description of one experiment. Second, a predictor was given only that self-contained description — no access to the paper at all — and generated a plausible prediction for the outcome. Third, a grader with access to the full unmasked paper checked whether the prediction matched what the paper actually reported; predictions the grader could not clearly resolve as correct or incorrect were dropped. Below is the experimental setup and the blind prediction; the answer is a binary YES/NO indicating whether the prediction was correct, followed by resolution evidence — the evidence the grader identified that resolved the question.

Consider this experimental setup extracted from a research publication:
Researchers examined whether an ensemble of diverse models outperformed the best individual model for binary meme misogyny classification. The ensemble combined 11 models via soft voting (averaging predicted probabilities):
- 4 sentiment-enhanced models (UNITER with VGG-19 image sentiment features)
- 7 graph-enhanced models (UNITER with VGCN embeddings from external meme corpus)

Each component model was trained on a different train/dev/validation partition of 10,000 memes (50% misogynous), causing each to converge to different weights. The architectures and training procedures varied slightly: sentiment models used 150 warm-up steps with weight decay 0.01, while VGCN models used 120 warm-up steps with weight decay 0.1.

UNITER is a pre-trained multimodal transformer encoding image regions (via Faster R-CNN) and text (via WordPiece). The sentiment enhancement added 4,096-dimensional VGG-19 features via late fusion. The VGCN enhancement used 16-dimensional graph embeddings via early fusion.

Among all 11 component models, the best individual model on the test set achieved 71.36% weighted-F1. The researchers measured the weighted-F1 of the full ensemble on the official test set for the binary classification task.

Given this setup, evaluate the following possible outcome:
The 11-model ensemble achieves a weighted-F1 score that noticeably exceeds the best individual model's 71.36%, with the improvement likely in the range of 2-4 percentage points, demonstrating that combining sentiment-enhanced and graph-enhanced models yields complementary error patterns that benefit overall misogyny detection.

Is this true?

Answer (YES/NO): NO